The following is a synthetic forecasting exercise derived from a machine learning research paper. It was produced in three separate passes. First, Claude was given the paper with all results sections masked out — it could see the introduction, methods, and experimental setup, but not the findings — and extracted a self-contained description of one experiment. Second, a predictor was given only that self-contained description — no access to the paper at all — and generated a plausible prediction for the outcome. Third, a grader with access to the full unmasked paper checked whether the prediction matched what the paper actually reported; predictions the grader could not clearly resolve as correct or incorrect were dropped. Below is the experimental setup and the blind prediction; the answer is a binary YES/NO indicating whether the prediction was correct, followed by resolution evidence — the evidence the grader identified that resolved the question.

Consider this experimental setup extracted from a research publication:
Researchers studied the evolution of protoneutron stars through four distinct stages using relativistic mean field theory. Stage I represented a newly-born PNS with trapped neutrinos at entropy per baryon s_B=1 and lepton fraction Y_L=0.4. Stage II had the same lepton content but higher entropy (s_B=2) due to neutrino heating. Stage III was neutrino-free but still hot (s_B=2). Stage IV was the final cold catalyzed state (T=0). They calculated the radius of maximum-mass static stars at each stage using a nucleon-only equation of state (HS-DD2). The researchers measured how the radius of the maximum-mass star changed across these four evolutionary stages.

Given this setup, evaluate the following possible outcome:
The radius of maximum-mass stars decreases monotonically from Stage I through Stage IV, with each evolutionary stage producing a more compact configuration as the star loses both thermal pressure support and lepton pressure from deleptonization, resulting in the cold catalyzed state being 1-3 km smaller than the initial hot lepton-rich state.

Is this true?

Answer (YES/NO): NO